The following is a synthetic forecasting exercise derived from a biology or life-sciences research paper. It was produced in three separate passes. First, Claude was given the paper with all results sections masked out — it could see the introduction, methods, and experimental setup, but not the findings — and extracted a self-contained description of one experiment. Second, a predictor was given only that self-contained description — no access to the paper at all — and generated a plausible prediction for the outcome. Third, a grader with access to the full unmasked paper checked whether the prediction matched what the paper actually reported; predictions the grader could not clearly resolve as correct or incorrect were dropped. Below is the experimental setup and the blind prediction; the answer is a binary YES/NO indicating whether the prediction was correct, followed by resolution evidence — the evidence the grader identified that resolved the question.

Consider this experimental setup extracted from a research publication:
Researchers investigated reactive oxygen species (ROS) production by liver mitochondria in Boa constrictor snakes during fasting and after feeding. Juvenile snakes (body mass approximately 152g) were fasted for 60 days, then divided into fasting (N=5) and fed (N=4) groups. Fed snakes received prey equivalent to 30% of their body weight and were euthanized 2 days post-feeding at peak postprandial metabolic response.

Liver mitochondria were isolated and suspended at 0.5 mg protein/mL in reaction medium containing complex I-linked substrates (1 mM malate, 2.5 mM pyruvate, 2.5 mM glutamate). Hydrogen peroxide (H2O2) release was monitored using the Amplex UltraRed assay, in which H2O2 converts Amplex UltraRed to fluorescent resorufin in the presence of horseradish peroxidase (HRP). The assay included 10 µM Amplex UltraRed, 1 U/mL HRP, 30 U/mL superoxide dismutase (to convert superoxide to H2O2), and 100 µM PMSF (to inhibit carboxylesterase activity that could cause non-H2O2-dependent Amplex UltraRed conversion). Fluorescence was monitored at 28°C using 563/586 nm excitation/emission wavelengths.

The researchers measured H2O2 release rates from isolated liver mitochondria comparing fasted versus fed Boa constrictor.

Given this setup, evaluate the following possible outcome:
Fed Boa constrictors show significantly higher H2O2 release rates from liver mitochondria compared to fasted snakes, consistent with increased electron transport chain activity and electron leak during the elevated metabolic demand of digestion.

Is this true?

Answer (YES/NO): YES